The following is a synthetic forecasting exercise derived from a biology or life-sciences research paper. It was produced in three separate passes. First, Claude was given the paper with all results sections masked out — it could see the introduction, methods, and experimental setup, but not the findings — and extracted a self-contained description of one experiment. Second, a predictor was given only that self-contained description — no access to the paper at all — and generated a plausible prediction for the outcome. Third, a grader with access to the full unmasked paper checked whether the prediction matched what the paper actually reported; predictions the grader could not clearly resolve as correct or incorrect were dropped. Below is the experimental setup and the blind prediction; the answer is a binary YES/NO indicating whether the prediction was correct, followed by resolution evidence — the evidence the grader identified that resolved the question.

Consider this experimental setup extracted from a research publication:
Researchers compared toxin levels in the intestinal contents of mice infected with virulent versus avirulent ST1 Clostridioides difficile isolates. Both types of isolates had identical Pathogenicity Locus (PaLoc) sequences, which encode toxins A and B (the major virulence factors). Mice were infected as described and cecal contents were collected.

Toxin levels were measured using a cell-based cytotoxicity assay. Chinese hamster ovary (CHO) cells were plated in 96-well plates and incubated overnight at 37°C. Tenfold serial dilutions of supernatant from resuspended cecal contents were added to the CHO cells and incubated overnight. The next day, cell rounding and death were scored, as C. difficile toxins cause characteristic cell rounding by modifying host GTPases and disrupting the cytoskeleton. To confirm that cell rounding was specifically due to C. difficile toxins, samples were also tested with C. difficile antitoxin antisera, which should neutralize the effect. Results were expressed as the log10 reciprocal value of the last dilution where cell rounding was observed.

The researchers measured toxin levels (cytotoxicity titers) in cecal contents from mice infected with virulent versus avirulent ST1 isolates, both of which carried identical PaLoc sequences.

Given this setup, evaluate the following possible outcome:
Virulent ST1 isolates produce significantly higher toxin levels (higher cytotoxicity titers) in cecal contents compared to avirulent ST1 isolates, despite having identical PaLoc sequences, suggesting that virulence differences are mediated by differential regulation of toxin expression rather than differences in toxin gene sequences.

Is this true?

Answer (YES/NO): YES